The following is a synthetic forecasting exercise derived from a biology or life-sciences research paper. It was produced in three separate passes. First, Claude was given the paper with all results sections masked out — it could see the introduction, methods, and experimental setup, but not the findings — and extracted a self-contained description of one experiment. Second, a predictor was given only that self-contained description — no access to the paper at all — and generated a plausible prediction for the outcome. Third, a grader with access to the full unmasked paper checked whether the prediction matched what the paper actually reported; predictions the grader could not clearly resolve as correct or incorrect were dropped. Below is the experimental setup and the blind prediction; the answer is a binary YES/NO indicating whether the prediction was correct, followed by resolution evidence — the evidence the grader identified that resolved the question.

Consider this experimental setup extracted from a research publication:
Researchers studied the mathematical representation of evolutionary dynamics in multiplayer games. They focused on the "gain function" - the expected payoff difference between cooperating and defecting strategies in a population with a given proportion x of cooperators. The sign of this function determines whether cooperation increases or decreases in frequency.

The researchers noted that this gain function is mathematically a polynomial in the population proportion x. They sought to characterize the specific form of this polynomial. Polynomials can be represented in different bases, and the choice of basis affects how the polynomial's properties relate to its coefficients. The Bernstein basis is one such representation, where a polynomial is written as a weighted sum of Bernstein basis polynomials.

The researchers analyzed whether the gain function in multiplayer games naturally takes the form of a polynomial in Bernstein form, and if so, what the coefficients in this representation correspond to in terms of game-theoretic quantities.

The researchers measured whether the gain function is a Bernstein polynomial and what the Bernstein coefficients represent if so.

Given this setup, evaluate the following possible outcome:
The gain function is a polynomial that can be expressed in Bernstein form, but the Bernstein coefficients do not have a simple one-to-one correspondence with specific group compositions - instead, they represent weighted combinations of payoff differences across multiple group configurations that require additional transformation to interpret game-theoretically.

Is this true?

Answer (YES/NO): NO